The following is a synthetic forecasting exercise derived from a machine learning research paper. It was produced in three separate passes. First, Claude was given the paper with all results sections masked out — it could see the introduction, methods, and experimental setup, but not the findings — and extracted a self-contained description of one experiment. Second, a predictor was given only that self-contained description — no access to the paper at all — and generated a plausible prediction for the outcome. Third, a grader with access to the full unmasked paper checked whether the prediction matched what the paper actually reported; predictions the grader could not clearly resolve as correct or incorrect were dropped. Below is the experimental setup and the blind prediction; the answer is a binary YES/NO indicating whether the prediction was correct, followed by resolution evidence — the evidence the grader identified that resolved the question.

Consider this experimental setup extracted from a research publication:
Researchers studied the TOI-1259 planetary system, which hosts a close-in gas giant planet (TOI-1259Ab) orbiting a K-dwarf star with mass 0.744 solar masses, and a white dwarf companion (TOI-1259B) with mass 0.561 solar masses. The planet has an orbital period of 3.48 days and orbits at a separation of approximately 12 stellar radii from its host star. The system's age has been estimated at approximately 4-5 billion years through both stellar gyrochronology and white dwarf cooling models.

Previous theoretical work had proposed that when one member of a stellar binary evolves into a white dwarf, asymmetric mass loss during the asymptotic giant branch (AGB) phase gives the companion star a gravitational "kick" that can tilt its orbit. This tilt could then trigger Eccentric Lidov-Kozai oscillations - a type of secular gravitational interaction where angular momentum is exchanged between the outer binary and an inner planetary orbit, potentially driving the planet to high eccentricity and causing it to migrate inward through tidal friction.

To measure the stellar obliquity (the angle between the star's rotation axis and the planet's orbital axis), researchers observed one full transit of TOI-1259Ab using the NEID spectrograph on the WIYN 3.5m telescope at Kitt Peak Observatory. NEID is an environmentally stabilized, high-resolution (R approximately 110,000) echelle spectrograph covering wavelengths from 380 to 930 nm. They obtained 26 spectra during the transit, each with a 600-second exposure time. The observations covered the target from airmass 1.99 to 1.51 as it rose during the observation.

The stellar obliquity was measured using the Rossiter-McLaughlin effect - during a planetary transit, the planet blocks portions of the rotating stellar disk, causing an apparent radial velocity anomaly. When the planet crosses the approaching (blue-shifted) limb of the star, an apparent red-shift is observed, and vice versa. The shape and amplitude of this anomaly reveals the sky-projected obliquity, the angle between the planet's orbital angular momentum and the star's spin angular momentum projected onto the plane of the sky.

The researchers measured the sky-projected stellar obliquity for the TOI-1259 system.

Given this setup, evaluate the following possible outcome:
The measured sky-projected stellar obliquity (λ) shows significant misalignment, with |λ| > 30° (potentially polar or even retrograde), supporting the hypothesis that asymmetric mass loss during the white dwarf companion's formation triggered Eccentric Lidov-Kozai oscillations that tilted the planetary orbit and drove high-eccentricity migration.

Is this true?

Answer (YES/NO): NO